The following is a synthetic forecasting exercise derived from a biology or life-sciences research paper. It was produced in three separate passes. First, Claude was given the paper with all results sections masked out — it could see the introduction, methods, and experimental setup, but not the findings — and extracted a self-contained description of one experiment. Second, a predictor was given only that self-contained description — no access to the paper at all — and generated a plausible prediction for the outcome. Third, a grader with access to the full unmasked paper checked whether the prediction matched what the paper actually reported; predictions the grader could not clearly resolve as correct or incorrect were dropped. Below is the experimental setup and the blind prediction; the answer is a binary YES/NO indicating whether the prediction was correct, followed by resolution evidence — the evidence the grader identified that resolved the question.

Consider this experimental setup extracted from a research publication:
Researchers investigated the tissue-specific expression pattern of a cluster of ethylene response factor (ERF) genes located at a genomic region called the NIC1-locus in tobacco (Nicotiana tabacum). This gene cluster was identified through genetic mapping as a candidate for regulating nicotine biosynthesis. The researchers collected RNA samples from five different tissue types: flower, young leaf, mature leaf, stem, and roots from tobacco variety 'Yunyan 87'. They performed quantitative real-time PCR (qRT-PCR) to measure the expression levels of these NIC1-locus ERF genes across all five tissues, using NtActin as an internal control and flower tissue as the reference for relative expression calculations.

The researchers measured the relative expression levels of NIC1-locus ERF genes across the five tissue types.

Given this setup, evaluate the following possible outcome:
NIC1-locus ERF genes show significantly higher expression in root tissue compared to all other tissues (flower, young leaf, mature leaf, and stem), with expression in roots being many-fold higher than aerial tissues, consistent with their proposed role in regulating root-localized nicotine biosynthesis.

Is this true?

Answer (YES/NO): YES